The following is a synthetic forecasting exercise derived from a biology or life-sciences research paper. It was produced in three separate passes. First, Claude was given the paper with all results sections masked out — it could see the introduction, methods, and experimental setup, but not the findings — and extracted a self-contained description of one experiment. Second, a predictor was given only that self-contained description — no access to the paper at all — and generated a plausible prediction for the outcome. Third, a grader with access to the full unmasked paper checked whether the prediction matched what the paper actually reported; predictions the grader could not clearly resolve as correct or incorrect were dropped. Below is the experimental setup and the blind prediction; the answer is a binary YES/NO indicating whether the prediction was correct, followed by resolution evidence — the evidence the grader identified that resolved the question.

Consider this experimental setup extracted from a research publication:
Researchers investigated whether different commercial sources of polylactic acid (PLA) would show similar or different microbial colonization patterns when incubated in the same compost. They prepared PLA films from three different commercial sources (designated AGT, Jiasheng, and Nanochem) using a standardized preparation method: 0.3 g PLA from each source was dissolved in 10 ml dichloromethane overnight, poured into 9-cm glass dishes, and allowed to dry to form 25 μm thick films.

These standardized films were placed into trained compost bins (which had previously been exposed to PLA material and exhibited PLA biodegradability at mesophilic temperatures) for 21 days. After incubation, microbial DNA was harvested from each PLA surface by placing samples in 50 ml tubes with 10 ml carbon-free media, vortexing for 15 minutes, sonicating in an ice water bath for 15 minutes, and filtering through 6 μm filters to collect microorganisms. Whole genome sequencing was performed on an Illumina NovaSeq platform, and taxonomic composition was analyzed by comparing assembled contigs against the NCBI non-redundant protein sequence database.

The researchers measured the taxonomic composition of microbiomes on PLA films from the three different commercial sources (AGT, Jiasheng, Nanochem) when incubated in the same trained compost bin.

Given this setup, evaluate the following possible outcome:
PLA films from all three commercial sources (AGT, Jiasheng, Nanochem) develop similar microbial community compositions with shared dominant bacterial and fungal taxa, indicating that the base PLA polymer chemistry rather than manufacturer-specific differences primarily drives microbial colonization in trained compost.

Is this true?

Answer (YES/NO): YES